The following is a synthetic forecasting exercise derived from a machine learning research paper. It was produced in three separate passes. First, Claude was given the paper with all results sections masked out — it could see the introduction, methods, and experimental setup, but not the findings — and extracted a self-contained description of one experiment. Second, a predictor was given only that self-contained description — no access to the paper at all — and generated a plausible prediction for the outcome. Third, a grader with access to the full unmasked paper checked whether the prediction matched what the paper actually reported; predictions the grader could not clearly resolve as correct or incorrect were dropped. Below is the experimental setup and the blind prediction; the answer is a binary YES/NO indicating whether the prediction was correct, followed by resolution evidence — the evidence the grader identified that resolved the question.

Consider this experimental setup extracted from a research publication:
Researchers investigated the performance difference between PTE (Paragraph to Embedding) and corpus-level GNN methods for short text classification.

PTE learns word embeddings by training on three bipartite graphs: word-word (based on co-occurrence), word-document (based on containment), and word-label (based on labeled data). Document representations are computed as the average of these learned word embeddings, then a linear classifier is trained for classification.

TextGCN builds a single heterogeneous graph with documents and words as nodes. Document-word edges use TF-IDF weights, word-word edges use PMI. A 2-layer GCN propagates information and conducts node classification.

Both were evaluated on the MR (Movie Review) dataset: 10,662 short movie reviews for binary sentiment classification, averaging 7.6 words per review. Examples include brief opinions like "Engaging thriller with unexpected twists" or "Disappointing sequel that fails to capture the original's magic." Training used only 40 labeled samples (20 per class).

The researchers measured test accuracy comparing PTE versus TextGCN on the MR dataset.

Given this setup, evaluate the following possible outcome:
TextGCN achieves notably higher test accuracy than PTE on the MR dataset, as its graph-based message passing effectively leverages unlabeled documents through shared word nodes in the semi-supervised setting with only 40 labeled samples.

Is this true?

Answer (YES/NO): YES